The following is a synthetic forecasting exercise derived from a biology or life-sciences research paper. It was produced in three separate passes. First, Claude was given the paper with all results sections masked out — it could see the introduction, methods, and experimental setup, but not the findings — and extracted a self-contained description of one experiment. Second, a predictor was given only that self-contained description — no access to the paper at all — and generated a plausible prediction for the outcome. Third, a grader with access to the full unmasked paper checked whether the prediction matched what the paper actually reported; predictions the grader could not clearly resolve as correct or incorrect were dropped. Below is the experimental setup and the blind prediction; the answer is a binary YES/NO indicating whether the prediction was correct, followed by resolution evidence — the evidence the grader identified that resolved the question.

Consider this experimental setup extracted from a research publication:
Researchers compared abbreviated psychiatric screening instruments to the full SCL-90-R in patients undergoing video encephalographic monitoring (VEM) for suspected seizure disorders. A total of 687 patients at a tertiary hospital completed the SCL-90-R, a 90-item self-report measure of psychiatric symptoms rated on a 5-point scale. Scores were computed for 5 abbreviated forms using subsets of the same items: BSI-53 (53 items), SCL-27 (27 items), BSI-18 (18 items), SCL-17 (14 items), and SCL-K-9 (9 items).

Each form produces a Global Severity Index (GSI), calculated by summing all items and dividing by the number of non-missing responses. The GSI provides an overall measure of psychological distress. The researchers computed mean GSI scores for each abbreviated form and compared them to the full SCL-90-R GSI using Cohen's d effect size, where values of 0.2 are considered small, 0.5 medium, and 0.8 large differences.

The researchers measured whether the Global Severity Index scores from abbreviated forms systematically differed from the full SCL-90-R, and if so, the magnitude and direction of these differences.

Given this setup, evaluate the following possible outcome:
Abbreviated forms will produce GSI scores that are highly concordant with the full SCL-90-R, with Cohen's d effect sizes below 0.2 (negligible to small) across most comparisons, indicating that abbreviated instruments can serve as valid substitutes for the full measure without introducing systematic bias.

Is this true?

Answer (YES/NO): NO